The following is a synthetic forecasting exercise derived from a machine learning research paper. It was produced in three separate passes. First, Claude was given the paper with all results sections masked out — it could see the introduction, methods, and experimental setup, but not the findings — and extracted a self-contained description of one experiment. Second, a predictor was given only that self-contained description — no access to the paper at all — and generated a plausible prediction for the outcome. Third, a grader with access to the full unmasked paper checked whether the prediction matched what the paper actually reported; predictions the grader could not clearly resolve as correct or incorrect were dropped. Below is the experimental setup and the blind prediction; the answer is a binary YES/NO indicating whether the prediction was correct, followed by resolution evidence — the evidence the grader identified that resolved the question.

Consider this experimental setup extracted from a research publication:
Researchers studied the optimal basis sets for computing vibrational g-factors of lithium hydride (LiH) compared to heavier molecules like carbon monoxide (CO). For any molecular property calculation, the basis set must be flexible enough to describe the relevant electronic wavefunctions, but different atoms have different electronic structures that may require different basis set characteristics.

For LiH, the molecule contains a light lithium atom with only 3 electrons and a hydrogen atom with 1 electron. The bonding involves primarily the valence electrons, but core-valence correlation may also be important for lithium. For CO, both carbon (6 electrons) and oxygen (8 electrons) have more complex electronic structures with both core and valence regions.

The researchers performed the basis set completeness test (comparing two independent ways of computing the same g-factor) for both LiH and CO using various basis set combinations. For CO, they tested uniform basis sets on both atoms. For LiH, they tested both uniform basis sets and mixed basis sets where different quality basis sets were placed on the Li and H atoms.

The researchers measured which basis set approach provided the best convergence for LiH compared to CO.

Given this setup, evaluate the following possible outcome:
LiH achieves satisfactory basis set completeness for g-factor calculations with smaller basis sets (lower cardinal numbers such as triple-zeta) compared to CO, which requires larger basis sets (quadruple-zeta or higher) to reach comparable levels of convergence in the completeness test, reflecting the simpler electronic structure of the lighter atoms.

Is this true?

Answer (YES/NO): NO